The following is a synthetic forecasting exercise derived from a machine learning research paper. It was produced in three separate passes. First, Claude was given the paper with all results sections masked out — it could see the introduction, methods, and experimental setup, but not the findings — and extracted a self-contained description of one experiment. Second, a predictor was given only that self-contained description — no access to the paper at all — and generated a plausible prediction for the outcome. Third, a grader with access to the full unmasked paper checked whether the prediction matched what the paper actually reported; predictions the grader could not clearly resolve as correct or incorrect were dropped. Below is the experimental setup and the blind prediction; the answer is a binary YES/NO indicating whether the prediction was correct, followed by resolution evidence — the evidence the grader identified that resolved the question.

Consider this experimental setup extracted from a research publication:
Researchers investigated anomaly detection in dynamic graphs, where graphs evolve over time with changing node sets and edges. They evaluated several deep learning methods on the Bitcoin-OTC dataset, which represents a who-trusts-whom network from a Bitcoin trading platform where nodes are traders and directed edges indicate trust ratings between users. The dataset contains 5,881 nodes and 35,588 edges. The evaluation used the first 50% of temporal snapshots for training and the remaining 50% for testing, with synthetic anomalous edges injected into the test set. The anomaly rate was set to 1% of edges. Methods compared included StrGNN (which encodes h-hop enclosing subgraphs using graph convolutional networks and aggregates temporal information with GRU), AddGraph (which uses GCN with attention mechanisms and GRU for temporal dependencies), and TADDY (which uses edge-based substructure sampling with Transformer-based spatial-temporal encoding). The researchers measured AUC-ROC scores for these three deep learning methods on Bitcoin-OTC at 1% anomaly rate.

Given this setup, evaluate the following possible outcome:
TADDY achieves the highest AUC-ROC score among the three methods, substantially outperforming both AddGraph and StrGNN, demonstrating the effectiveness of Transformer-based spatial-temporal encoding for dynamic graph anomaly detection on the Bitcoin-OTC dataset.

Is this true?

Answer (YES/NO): NO